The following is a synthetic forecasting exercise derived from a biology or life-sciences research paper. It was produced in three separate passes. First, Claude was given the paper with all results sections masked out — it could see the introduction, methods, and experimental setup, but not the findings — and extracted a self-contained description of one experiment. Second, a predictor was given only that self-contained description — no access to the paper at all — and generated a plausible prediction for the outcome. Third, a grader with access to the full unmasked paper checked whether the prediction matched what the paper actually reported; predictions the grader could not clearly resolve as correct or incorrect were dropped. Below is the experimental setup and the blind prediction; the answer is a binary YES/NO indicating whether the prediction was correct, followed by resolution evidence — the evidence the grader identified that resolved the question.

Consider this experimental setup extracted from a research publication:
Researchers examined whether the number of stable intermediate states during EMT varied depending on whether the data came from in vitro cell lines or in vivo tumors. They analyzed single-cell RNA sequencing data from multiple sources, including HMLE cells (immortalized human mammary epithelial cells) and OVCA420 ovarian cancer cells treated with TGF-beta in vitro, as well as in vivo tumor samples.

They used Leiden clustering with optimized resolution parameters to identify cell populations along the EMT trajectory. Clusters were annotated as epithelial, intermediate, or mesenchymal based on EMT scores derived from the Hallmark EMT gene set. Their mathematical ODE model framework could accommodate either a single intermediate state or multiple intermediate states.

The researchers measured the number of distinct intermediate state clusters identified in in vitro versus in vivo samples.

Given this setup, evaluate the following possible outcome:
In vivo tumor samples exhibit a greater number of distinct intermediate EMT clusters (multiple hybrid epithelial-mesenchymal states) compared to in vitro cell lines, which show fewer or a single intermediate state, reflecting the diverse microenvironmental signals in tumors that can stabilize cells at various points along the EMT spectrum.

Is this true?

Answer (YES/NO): YES